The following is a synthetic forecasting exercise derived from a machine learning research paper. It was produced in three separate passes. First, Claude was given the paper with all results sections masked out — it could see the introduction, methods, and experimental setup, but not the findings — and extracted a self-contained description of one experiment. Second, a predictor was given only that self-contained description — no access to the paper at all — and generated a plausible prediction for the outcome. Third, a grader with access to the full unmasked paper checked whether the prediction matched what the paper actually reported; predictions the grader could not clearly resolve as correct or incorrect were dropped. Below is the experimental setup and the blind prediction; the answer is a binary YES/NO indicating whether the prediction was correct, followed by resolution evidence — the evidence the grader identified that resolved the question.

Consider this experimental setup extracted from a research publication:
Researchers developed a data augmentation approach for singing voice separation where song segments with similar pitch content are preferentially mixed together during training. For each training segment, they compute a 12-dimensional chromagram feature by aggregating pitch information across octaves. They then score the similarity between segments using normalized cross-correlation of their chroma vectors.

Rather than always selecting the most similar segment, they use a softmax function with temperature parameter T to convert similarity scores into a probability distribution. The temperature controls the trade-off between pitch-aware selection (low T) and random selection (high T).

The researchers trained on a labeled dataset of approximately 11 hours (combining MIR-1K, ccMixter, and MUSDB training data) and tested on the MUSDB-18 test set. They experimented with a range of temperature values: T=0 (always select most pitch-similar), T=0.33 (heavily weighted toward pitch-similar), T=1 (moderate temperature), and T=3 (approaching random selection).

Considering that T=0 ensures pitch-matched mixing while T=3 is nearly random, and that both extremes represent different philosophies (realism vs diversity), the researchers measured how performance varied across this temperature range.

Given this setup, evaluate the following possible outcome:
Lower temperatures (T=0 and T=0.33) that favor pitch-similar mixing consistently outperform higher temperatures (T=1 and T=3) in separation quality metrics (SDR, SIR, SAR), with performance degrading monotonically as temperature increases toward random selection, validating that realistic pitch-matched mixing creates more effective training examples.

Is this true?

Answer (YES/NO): NO